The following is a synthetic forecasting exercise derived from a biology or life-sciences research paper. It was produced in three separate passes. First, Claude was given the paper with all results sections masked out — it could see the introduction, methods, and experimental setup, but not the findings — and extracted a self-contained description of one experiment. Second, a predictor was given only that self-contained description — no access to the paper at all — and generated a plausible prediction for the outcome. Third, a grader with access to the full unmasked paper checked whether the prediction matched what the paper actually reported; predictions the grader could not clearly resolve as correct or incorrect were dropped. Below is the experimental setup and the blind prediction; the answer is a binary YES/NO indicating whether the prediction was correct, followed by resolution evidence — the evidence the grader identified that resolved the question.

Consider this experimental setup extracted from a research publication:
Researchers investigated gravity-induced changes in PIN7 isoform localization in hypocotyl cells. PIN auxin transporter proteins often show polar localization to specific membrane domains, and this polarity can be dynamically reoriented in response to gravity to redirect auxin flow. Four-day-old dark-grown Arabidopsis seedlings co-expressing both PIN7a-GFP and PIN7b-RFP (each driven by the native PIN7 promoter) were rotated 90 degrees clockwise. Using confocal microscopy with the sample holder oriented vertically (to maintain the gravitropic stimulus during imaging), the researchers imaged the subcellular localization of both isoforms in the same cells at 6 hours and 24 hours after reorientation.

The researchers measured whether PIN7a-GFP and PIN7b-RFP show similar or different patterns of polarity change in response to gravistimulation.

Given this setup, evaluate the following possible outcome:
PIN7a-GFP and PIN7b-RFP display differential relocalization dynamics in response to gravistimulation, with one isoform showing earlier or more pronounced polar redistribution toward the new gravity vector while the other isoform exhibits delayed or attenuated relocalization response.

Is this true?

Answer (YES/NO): NO